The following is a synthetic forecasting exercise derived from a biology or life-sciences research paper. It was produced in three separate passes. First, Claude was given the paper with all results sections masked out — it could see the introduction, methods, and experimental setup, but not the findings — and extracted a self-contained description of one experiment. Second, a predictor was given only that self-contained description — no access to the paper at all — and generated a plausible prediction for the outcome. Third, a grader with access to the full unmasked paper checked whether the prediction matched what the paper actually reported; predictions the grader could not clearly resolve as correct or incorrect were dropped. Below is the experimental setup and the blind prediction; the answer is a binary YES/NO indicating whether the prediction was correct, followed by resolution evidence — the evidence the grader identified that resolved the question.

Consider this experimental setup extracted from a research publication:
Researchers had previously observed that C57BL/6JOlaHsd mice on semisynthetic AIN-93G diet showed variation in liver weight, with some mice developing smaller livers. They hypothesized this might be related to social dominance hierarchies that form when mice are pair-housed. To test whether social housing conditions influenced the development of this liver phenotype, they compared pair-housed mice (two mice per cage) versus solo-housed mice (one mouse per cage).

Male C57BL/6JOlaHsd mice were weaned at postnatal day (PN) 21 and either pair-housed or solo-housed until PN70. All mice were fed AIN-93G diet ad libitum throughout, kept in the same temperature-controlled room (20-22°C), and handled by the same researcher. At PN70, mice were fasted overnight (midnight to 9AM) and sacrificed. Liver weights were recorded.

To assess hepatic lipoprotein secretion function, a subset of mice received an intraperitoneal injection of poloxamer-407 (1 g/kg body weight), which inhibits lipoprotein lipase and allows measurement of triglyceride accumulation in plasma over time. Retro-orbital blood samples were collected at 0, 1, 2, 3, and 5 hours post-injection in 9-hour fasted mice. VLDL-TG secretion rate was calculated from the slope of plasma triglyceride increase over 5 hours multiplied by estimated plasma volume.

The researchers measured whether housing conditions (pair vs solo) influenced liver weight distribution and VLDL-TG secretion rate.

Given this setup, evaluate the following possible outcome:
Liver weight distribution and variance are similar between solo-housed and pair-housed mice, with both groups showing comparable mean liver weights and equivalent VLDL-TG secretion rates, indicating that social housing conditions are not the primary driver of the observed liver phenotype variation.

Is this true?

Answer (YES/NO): YES